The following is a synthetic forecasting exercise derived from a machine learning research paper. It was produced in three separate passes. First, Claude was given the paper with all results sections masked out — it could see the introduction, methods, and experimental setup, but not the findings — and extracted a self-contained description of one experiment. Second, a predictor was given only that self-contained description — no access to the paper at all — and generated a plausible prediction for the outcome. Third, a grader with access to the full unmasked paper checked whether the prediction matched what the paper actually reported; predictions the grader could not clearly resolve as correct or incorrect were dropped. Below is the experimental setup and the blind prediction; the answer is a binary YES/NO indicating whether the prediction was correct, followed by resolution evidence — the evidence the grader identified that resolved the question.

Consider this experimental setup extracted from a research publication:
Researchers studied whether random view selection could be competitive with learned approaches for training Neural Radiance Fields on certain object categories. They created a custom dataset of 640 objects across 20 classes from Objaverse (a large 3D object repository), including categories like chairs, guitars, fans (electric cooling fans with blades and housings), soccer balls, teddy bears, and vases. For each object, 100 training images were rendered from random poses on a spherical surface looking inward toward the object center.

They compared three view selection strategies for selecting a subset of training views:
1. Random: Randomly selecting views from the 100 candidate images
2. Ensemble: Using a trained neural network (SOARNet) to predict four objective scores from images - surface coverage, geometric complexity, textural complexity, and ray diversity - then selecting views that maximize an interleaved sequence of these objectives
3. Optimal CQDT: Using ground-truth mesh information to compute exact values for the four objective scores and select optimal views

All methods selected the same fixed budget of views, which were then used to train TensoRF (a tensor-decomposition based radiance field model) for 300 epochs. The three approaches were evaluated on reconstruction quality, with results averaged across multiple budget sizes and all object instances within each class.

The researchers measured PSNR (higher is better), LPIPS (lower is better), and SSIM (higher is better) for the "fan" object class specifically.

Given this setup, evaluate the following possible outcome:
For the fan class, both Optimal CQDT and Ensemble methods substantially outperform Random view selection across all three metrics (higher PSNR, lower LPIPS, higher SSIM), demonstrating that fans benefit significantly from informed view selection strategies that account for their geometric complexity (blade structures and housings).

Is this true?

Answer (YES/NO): NO